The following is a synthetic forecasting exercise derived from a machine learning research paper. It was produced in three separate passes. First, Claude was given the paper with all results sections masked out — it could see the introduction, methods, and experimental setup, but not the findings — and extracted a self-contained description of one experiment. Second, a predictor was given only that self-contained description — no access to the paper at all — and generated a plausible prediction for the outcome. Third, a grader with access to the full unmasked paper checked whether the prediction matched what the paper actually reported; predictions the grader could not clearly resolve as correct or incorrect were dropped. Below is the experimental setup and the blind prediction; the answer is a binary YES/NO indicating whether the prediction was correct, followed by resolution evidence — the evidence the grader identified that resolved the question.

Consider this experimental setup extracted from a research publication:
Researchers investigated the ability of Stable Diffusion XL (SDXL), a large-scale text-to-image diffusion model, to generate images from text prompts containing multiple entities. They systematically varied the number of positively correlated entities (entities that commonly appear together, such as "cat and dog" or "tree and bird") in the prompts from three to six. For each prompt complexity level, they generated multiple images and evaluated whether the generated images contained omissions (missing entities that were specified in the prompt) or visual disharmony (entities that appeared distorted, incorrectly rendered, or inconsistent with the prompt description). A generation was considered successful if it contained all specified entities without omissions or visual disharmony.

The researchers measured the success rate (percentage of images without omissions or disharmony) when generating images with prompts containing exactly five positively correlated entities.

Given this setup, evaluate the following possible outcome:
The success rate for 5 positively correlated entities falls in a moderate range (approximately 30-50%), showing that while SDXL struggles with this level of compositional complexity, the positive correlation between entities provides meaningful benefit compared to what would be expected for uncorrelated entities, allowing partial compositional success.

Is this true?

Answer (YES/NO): YES